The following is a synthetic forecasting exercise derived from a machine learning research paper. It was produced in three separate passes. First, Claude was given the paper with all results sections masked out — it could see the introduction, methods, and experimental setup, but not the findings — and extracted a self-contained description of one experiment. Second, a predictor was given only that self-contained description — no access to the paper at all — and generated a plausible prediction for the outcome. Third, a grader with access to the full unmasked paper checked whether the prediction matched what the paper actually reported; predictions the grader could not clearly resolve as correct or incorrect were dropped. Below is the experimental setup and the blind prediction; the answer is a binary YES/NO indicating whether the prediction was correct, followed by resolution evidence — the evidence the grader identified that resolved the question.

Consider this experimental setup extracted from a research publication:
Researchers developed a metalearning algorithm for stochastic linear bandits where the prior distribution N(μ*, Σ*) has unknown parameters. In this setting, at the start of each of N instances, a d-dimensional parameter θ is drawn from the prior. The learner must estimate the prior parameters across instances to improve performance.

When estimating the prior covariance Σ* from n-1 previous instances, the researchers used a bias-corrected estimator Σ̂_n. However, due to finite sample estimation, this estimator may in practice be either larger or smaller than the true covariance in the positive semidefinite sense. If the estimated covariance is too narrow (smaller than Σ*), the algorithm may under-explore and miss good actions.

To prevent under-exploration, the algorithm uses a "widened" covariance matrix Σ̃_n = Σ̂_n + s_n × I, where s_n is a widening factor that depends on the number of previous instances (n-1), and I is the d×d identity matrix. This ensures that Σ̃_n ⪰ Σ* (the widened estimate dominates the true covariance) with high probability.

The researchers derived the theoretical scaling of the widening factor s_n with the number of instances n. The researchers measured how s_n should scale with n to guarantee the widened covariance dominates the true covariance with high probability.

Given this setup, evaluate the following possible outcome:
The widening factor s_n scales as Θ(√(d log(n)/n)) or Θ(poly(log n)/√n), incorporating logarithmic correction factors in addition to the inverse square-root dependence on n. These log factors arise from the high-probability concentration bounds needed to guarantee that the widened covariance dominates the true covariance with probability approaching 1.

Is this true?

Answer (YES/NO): NO